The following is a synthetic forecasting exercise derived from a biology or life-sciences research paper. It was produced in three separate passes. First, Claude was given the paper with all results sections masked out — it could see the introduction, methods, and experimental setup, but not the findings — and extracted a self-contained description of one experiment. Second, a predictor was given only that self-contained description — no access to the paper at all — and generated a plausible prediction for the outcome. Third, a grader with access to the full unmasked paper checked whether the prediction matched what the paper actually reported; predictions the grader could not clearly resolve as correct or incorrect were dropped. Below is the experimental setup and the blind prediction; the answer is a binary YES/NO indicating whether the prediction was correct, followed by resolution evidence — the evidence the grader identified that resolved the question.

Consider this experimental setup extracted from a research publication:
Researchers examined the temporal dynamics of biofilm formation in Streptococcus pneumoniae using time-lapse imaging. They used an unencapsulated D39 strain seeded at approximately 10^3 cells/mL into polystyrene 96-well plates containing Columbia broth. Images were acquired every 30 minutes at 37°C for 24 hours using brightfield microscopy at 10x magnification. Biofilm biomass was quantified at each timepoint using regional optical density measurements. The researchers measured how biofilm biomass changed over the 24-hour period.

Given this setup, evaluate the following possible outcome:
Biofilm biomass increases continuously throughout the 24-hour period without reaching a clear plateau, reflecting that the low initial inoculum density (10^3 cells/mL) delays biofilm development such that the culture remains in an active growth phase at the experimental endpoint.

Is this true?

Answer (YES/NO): NO